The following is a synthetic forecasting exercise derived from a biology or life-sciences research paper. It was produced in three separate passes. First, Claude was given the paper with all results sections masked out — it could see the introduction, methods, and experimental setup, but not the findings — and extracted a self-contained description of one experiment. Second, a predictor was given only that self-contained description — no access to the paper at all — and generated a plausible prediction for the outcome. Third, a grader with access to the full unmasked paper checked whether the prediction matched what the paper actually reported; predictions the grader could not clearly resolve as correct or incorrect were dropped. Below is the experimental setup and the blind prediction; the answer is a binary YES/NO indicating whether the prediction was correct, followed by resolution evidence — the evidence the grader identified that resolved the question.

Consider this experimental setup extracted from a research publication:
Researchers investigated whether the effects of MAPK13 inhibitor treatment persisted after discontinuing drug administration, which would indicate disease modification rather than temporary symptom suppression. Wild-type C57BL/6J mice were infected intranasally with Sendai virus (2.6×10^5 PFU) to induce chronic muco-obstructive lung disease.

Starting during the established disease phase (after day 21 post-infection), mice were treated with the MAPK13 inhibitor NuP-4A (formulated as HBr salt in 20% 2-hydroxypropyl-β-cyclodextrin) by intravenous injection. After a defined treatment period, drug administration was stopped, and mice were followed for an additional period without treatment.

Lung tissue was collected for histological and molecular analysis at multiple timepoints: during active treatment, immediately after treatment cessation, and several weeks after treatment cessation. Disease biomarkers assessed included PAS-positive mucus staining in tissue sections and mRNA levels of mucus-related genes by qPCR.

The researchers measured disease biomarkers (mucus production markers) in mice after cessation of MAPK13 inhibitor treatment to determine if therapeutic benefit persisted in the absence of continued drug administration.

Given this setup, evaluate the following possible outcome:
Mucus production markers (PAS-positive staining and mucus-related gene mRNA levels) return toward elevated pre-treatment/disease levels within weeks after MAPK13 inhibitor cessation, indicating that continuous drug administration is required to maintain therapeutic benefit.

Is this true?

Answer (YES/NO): NO